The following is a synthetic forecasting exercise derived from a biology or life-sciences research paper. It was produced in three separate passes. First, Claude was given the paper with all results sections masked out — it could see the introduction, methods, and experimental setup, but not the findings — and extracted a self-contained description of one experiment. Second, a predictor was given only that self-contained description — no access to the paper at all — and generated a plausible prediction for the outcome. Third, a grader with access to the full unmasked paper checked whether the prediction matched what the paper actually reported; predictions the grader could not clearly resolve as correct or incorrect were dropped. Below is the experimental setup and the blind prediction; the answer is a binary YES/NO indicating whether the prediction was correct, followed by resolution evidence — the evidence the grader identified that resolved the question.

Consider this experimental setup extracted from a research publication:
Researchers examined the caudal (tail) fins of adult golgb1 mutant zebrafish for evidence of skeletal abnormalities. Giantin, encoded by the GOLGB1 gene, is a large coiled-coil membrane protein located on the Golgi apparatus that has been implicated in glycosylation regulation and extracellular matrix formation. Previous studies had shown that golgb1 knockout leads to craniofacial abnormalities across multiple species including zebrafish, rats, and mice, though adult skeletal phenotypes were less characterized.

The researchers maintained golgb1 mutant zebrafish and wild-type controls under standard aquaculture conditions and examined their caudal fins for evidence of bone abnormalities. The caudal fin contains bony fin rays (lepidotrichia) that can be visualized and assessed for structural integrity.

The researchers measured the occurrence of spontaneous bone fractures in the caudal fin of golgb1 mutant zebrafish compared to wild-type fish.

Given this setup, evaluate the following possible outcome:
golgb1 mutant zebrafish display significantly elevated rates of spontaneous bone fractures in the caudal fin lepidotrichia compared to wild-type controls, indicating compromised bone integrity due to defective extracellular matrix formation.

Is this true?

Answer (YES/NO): YES